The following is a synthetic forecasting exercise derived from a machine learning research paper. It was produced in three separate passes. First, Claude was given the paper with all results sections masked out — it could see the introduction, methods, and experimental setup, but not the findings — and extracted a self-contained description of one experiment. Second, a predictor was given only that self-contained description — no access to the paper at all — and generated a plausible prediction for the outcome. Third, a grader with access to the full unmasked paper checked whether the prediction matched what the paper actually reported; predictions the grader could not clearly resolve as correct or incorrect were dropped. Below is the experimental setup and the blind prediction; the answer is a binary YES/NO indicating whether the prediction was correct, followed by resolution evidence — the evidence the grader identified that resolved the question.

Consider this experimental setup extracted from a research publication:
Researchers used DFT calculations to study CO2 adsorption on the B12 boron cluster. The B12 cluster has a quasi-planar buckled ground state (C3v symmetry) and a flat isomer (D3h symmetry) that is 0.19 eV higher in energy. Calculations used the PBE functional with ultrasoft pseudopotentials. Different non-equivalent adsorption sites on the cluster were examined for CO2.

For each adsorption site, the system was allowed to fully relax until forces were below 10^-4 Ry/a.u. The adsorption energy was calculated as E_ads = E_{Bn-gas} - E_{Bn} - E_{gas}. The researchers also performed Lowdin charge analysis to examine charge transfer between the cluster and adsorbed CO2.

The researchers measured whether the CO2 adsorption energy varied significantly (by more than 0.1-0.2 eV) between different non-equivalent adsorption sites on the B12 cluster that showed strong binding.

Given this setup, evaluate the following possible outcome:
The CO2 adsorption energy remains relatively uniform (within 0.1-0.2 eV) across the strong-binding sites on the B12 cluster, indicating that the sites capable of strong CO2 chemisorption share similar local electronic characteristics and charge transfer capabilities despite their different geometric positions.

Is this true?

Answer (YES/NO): YES